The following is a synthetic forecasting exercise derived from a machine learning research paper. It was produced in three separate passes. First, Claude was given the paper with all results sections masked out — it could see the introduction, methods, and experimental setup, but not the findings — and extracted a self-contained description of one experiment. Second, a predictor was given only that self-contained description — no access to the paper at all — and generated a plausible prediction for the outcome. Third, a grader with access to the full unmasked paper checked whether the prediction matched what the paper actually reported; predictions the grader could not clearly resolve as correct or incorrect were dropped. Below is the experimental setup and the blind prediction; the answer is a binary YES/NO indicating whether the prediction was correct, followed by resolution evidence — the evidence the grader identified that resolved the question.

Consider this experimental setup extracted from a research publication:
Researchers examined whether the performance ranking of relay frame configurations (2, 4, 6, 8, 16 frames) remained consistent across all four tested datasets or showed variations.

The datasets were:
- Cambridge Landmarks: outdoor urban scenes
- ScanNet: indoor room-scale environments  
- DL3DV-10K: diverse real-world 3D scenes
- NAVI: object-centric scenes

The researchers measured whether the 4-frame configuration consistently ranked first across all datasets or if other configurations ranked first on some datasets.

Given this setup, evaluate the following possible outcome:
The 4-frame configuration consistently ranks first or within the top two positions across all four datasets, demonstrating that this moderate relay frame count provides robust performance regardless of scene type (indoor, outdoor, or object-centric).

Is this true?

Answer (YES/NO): YES